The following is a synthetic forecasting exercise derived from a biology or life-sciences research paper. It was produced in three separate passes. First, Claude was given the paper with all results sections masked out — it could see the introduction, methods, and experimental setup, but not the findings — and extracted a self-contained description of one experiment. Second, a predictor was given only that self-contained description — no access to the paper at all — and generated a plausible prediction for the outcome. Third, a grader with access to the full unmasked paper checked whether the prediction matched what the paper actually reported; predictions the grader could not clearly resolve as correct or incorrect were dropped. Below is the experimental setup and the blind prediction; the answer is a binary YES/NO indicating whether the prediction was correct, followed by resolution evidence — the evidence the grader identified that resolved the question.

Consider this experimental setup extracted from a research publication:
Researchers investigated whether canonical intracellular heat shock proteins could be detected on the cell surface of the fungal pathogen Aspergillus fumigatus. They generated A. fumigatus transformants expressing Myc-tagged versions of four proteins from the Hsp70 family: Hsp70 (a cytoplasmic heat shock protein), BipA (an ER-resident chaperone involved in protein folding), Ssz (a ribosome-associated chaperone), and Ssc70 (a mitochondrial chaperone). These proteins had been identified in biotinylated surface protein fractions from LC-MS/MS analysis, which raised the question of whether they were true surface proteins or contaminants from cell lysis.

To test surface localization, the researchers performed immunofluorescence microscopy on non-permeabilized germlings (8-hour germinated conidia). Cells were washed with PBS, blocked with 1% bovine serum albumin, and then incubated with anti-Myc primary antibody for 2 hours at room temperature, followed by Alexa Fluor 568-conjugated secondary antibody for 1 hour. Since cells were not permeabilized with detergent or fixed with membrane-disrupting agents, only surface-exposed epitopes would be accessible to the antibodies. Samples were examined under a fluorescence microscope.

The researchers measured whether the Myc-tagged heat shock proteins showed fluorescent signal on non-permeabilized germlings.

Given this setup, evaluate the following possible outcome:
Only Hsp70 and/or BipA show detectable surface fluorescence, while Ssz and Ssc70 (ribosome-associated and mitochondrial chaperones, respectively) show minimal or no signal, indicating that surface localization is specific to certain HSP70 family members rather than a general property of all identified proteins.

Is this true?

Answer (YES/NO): NO